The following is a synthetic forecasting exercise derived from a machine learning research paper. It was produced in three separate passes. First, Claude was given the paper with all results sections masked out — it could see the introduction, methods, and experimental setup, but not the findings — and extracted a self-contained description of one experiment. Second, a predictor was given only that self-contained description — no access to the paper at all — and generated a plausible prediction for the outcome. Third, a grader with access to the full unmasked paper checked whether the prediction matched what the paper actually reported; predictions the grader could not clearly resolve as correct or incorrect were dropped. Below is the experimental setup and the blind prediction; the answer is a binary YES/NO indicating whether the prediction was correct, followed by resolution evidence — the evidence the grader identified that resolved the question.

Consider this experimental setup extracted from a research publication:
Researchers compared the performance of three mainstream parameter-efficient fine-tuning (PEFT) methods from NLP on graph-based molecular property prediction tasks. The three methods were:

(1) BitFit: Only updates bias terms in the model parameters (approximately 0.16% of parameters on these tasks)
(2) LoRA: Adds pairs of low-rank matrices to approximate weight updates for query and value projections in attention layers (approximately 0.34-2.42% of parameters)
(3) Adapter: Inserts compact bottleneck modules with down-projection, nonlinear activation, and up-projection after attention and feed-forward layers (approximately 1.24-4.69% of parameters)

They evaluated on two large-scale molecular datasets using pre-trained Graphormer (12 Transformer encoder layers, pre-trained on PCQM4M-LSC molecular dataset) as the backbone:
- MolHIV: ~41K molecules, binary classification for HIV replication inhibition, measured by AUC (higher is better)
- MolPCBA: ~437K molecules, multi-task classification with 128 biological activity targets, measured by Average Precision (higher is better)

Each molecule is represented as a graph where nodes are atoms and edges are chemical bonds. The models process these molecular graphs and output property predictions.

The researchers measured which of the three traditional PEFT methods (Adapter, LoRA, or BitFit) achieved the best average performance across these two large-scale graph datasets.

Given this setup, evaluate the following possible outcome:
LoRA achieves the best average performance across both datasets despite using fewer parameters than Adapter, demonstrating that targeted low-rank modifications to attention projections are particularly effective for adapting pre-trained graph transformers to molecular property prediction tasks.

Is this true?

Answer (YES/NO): YES